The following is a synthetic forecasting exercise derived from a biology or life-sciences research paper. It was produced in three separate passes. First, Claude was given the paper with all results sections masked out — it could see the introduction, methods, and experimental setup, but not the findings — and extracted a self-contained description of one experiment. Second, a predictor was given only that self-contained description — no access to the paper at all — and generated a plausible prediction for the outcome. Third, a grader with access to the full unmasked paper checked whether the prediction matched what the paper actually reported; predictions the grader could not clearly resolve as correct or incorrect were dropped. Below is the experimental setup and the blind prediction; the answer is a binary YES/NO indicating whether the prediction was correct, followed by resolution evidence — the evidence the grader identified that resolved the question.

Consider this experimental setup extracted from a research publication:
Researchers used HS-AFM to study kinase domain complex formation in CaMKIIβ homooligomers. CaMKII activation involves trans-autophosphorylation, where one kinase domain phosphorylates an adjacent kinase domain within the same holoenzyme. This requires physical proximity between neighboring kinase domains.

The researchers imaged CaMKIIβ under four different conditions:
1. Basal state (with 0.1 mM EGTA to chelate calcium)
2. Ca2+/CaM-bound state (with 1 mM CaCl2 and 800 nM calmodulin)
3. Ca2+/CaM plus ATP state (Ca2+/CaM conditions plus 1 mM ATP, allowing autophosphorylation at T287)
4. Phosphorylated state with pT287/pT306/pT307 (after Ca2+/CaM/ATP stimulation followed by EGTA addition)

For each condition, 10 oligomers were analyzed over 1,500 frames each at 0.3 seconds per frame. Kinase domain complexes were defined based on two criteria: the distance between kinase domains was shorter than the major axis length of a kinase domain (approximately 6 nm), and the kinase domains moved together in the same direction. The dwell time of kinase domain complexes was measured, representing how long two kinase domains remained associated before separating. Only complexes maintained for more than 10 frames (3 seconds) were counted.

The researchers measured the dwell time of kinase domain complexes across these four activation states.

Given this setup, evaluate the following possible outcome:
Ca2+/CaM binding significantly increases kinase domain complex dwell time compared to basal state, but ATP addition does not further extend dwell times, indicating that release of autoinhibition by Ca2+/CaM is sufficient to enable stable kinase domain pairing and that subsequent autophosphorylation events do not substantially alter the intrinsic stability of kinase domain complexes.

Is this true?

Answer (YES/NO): NO